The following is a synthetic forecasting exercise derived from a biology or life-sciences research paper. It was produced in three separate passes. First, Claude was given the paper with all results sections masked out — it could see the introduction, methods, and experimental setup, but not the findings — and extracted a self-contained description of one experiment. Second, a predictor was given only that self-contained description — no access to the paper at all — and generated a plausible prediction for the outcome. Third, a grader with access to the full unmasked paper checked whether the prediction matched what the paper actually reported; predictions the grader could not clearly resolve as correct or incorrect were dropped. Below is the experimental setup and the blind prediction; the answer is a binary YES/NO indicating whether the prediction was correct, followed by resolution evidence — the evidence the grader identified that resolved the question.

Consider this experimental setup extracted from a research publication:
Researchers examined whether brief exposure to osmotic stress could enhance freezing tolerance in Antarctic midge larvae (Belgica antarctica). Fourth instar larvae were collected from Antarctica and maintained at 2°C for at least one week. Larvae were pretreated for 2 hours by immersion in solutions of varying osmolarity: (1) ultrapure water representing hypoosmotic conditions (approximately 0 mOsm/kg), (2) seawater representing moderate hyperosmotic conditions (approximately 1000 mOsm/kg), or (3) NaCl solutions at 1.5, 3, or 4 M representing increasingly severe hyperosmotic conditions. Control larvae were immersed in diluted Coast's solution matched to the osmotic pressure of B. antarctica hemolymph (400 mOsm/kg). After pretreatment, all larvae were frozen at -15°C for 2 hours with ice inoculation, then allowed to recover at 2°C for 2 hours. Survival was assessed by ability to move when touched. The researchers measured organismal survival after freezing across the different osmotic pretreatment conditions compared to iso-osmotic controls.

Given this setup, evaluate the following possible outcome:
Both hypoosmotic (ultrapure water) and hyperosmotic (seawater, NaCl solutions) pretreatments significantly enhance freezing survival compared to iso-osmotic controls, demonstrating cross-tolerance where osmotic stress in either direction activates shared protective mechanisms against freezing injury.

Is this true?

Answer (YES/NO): YES